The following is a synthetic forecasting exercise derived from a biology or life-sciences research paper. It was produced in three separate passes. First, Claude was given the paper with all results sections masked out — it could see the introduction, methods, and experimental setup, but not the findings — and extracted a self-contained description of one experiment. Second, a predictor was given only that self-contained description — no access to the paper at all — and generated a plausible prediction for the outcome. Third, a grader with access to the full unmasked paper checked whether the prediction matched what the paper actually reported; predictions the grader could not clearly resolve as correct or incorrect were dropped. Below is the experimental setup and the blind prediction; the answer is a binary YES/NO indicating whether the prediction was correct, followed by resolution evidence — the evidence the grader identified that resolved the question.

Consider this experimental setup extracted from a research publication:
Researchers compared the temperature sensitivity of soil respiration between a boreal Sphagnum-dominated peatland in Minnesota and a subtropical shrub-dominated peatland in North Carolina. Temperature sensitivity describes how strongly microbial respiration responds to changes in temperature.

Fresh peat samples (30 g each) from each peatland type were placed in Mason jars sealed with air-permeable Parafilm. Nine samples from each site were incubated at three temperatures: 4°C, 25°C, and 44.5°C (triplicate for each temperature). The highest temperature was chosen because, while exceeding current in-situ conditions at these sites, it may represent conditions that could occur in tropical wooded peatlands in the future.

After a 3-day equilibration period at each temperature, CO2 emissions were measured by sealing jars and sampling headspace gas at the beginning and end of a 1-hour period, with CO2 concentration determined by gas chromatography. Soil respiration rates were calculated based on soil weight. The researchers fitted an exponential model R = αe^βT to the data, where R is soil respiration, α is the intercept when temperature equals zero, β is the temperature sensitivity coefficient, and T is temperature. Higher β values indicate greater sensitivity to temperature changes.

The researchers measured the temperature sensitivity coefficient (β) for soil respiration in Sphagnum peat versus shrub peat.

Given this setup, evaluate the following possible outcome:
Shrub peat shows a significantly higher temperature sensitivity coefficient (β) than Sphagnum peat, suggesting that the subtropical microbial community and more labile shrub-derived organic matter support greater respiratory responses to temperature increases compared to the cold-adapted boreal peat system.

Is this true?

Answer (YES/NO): NO